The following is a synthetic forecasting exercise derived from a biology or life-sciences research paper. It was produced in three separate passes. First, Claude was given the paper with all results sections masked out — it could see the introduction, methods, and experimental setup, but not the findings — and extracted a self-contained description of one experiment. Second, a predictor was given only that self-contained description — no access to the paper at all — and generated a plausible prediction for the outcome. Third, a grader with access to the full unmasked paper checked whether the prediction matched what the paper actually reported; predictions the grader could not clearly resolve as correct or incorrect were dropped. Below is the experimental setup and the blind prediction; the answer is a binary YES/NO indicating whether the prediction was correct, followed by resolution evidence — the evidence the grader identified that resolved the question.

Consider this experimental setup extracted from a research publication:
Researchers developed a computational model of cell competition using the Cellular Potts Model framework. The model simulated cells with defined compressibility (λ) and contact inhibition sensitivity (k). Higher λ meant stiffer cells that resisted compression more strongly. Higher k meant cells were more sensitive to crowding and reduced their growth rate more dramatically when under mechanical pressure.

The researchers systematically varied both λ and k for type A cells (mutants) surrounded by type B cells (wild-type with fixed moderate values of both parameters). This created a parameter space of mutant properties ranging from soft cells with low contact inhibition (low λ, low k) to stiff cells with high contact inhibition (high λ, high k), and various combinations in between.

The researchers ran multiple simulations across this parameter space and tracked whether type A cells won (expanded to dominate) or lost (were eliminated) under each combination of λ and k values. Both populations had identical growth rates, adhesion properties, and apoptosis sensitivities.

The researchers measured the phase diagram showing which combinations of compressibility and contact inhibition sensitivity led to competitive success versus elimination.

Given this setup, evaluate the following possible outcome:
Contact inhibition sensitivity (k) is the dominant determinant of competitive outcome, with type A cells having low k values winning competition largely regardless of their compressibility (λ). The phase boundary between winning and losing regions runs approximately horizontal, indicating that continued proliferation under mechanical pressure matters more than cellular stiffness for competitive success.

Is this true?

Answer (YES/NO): NO